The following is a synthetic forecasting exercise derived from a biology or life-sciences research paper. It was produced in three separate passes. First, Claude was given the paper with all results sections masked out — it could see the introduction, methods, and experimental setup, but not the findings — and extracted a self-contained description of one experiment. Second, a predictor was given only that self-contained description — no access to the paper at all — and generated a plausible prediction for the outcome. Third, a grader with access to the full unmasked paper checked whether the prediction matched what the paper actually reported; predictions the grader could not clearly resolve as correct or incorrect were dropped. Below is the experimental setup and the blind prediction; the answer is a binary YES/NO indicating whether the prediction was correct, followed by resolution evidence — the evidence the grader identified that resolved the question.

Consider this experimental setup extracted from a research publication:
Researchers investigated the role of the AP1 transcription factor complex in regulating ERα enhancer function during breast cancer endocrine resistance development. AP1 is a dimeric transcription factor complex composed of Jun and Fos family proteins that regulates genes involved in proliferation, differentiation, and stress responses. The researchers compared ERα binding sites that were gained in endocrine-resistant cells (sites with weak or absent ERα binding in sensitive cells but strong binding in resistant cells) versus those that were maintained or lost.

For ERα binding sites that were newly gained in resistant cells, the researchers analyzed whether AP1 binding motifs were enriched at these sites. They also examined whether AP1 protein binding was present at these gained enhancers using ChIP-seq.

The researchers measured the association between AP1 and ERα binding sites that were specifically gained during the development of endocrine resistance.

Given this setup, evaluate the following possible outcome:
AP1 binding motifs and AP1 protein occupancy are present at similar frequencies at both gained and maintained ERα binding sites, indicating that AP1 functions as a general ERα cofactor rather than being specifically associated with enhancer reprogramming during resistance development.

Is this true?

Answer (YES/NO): NO